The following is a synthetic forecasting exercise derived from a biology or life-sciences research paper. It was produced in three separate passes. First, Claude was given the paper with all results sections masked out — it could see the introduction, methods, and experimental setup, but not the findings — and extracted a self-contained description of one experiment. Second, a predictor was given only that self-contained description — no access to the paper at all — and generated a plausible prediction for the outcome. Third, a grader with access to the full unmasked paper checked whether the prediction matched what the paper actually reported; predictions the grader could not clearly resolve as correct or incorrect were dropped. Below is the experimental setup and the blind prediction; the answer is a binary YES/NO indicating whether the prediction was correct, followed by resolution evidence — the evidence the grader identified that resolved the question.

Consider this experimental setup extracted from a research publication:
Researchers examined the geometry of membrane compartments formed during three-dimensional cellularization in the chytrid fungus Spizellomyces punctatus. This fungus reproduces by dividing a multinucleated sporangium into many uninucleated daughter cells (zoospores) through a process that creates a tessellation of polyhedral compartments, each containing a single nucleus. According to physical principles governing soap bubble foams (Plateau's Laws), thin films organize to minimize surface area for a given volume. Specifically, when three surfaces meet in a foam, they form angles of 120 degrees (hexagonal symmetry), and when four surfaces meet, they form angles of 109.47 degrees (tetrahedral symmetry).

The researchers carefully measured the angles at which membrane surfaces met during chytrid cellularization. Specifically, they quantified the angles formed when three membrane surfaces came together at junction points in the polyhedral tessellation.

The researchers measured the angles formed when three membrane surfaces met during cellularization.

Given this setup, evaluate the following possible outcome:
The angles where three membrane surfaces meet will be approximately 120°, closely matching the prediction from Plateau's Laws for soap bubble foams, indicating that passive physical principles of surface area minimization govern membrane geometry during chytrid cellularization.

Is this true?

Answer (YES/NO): NO